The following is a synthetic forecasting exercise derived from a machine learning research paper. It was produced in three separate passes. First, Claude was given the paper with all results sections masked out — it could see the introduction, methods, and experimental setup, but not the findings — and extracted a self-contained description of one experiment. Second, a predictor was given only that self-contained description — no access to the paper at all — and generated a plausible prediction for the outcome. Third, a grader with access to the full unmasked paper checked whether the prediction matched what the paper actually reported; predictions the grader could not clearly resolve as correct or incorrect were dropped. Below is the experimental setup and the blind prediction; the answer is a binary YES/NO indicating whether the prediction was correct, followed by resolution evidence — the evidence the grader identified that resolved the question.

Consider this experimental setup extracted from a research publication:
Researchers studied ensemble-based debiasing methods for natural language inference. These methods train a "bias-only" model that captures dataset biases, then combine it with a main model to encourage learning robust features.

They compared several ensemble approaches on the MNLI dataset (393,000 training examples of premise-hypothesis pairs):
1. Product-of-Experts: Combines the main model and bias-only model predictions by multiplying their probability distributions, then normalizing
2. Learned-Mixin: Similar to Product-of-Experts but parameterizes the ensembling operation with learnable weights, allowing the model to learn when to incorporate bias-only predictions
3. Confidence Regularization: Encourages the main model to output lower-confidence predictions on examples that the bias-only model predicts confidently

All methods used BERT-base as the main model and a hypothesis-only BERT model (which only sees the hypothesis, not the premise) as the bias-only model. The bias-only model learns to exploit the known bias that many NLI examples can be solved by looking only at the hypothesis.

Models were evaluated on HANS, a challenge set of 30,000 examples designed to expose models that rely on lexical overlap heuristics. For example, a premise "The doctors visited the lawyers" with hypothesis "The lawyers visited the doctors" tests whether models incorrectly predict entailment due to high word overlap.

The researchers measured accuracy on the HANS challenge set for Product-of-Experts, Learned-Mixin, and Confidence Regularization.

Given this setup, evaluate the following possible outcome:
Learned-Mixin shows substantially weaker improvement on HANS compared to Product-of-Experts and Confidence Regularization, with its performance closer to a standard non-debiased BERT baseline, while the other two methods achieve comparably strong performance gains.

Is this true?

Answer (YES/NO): NO